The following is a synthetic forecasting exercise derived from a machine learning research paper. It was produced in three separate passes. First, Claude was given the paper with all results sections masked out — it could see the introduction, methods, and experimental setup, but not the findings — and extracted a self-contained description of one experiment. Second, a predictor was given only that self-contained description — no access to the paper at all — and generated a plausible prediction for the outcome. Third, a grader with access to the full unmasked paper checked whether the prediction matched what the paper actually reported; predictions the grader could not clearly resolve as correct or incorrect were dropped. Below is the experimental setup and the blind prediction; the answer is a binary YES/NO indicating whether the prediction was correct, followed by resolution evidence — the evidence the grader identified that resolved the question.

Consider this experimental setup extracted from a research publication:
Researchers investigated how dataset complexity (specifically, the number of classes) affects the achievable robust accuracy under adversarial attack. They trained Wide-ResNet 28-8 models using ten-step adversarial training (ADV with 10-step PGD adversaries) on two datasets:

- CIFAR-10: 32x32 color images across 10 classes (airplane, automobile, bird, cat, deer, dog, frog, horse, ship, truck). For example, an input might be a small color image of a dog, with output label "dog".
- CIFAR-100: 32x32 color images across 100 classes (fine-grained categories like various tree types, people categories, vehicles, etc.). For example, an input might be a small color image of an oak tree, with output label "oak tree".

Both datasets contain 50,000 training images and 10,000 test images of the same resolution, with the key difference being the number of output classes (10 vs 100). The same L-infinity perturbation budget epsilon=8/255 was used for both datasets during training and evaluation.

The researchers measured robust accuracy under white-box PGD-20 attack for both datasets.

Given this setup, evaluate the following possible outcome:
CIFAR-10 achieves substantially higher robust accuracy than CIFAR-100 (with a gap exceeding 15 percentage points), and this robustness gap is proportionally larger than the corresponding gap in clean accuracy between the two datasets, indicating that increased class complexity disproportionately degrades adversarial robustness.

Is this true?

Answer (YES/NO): YES